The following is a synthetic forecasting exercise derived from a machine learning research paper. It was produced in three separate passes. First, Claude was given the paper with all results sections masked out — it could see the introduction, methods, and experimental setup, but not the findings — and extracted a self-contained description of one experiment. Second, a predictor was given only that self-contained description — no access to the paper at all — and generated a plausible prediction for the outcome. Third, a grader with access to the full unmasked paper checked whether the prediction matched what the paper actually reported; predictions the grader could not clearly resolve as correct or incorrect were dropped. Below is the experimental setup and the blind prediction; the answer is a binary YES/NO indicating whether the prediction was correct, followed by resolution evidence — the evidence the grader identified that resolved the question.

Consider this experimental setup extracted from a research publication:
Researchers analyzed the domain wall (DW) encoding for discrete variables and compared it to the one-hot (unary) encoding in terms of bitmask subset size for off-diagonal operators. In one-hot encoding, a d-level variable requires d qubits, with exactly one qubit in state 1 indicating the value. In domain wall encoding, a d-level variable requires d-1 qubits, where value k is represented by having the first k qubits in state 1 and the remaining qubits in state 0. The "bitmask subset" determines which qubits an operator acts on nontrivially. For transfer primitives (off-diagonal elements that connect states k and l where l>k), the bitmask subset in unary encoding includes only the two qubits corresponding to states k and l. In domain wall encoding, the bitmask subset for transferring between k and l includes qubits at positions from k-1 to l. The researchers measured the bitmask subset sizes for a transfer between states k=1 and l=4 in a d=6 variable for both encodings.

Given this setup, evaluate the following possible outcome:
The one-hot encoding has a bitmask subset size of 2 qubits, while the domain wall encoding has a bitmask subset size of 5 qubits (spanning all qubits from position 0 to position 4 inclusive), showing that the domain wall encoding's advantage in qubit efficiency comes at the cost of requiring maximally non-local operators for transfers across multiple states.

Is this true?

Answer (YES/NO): YES